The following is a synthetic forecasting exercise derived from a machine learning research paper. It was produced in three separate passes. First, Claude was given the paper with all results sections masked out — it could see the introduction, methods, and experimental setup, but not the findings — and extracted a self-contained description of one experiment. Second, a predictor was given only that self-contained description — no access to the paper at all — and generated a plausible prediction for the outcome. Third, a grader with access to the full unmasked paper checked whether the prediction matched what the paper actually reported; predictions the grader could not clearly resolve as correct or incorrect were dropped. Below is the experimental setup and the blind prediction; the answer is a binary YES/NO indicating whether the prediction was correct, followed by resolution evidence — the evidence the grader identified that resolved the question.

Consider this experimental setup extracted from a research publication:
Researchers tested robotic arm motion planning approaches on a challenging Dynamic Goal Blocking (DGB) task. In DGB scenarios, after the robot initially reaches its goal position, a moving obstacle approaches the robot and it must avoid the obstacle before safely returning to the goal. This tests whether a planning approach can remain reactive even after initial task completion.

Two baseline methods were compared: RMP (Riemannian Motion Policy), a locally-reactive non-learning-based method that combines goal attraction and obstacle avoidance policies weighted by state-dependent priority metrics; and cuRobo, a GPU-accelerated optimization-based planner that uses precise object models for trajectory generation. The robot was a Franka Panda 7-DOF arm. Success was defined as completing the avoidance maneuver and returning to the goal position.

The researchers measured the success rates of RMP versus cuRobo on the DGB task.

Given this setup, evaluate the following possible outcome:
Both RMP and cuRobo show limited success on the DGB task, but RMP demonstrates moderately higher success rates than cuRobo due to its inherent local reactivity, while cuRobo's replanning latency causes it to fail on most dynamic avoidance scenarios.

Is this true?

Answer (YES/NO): NO